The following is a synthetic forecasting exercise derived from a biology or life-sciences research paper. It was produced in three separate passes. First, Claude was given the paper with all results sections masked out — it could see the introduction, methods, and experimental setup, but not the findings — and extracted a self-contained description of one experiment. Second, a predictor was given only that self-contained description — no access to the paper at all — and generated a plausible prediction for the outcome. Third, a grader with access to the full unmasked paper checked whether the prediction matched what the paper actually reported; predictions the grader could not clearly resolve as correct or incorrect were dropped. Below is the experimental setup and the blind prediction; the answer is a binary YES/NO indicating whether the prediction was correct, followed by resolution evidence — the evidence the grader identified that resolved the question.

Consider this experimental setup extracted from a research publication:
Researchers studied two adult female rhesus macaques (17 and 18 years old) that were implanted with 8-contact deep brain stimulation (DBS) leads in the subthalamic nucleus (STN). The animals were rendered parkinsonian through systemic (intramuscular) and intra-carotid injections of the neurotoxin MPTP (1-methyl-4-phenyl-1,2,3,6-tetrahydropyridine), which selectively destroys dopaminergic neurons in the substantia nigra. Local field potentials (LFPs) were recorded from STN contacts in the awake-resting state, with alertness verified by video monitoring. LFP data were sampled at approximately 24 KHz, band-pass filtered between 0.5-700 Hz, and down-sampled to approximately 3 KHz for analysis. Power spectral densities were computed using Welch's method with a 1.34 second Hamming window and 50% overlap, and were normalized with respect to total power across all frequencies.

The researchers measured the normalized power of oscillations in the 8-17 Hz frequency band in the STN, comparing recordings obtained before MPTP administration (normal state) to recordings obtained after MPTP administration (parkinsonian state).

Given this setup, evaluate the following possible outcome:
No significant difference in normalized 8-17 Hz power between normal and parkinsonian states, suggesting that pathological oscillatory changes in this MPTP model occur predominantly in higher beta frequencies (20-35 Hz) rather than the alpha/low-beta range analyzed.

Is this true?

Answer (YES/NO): NO